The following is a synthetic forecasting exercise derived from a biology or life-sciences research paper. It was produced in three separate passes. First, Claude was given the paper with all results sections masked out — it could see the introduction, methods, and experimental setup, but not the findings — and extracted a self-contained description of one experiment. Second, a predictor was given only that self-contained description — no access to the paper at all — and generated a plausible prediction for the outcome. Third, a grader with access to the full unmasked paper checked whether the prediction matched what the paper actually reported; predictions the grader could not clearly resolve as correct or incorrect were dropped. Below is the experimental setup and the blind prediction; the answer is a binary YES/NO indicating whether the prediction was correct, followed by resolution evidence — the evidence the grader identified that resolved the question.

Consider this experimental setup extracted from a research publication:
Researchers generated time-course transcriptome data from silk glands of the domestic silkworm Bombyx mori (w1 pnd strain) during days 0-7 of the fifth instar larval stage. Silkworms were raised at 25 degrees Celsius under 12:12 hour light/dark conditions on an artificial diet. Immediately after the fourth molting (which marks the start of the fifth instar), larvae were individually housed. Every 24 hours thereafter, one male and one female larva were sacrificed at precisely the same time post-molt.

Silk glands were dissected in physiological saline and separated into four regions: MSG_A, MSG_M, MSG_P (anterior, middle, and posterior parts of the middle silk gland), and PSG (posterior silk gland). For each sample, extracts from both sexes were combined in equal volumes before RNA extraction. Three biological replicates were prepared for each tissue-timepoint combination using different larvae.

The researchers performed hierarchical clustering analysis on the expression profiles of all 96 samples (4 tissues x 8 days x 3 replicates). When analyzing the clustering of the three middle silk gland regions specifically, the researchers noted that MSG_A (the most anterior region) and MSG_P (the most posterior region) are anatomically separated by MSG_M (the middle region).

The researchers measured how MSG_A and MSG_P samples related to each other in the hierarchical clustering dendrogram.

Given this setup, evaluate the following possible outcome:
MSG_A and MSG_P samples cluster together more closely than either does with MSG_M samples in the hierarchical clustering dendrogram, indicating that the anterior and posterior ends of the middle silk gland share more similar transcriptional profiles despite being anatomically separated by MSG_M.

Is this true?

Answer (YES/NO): NO